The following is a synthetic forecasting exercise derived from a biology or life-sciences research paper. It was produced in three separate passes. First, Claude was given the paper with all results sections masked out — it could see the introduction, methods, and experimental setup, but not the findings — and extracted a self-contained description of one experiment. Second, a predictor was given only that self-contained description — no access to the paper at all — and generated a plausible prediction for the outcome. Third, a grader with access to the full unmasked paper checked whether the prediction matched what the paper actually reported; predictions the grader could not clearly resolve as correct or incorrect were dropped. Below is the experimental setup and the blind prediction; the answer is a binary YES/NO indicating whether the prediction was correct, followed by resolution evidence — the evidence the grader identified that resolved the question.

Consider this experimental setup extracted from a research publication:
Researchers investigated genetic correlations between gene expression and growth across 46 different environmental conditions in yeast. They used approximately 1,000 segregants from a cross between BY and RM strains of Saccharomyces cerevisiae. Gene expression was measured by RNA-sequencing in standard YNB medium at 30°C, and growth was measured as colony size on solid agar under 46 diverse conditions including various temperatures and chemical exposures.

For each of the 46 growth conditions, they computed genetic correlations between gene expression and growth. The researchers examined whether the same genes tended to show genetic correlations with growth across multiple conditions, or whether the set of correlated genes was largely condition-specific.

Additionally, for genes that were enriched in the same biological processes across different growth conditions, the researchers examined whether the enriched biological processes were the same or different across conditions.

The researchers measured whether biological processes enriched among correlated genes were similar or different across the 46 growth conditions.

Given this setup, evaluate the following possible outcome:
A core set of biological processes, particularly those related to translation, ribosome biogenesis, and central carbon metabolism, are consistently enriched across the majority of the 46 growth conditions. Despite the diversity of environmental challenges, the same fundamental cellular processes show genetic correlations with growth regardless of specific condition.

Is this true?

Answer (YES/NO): NO